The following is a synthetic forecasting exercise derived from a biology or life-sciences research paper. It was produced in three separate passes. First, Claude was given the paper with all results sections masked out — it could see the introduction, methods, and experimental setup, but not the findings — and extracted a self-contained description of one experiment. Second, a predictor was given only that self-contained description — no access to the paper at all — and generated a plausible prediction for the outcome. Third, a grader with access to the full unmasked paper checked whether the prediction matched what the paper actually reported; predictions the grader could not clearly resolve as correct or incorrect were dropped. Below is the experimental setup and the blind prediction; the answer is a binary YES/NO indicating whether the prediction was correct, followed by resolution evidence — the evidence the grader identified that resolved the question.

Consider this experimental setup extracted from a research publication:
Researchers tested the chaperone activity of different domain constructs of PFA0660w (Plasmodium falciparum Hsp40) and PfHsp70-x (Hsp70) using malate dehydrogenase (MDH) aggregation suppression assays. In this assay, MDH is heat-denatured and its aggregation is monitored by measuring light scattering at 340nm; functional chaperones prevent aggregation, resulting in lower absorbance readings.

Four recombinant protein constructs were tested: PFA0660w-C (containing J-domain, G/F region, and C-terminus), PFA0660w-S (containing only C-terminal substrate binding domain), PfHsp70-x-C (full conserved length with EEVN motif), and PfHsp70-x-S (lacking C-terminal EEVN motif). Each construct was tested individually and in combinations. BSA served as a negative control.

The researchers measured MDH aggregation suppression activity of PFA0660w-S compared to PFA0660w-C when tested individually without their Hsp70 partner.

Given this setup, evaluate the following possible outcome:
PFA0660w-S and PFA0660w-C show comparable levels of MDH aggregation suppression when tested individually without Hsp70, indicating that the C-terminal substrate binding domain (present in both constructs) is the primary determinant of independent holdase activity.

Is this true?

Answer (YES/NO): NO